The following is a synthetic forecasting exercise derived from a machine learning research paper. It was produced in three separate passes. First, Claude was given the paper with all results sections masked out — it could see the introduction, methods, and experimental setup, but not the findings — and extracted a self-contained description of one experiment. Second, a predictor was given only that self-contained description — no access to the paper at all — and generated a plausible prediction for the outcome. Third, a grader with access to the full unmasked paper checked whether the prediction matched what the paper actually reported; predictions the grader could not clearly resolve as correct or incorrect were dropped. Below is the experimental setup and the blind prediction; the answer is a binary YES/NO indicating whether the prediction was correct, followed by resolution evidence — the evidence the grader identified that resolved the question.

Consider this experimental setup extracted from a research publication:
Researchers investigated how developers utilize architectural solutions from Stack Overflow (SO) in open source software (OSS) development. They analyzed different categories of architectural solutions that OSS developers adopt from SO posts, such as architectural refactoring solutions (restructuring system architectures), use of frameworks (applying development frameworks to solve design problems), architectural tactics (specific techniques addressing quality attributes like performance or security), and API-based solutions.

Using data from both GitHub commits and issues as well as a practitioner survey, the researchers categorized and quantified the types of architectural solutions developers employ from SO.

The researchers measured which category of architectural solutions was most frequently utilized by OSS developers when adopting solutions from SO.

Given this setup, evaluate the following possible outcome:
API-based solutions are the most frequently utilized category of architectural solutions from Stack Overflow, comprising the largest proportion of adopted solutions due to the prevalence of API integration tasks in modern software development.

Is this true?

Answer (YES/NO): NO